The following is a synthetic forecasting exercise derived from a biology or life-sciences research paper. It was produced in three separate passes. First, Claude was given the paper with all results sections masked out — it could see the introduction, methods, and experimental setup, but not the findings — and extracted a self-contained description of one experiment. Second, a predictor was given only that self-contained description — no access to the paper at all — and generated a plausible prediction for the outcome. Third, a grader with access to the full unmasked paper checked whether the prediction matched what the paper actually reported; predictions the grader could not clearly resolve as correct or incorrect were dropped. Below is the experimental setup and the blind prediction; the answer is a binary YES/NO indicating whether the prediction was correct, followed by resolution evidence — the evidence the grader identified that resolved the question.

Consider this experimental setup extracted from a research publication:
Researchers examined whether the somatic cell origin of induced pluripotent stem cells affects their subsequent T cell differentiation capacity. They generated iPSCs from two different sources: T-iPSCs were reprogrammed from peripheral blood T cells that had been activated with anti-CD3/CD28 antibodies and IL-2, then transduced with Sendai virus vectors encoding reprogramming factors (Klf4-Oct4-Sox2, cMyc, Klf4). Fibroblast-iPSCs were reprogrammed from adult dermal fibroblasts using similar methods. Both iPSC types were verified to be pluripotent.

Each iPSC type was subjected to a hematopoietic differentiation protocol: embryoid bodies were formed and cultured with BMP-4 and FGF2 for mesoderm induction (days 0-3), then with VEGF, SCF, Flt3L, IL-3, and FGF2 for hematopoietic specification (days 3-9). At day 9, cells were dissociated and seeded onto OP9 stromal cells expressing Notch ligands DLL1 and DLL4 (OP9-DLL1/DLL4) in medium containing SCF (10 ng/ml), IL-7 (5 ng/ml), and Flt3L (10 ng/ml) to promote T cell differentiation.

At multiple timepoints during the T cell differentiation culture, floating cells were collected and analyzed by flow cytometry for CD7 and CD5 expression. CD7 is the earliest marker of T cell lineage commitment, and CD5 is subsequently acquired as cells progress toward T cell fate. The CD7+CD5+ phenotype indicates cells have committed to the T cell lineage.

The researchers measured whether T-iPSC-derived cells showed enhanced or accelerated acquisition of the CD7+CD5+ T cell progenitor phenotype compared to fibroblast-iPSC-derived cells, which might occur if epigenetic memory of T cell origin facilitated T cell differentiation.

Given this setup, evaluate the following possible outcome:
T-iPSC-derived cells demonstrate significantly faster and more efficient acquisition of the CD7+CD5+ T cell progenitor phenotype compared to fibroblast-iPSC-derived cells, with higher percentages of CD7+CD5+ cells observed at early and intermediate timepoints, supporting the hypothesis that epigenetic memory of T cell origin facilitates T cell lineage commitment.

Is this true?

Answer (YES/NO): NO